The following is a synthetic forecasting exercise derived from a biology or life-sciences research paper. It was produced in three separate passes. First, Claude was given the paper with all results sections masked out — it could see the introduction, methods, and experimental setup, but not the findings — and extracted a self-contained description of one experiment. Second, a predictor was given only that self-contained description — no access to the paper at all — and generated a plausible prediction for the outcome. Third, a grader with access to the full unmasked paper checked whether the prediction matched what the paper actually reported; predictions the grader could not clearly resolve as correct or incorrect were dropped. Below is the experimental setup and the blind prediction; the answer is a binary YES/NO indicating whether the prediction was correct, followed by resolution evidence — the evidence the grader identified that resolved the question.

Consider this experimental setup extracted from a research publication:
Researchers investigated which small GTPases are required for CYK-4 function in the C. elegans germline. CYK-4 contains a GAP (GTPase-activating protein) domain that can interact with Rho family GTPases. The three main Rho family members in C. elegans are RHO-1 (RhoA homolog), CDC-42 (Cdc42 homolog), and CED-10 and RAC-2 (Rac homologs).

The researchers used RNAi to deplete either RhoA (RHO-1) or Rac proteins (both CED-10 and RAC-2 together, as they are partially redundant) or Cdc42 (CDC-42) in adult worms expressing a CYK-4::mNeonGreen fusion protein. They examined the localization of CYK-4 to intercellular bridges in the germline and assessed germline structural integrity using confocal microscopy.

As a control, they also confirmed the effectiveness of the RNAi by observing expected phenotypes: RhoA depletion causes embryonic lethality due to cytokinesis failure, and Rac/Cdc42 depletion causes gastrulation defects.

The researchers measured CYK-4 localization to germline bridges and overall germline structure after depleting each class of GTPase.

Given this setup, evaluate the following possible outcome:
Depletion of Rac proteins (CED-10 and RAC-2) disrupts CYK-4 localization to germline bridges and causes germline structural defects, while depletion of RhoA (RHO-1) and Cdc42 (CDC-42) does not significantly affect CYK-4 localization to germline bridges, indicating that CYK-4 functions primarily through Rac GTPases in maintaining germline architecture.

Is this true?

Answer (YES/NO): NO